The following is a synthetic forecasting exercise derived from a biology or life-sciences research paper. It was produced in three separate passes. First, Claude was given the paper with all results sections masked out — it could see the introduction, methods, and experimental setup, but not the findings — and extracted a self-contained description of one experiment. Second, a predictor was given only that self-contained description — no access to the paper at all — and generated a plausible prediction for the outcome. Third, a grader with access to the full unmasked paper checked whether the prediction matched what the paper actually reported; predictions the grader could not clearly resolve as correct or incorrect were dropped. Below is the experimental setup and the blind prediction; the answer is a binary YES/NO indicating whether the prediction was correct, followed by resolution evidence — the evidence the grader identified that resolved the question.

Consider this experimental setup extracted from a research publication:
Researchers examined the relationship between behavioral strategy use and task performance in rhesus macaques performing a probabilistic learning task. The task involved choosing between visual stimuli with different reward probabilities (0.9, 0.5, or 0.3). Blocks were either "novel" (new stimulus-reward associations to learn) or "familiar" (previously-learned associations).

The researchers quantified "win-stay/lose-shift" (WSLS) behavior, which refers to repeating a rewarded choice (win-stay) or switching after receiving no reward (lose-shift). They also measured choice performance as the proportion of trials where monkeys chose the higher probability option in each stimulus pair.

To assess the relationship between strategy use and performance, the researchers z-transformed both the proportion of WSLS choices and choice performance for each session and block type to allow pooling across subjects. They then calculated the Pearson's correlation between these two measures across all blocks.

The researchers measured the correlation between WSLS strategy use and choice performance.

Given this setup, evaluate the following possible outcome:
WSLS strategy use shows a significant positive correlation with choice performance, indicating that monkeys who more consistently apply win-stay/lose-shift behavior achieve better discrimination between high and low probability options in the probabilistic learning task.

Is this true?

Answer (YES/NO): YES